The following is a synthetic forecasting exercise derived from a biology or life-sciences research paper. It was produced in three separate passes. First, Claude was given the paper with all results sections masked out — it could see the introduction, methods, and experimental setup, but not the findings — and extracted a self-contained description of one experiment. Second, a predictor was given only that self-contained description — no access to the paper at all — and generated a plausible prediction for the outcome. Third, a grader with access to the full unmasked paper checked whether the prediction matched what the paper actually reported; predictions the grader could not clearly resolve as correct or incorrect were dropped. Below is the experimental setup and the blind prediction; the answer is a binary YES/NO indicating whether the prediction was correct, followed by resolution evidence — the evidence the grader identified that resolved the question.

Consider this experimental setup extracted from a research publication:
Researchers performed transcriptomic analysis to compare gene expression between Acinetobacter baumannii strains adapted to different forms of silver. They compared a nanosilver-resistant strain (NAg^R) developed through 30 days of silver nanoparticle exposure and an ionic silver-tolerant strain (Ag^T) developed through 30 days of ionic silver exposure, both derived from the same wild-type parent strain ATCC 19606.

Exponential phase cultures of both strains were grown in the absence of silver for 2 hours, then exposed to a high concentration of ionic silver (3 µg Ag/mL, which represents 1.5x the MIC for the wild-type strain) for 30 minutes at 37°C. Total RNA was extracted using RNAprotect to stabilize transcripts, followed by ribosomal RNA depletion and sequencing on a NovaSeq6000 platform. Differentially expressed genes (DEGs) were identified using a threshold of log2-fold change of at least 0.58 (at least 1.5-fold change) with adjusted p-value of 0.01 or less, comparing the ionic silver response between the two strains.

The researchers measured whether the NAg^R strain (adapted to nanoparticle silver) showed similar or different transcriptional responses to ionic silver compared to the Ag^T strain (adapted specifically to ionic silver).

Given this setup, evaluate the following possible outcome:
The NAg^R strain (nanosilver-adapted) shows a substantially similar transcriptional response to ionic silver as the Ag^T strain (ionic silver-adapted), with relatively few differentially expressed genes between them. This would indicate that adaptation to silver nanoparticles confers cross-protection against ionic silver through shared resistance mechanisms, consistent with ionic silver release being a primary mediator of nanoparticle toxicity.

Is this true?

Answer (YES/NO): NO